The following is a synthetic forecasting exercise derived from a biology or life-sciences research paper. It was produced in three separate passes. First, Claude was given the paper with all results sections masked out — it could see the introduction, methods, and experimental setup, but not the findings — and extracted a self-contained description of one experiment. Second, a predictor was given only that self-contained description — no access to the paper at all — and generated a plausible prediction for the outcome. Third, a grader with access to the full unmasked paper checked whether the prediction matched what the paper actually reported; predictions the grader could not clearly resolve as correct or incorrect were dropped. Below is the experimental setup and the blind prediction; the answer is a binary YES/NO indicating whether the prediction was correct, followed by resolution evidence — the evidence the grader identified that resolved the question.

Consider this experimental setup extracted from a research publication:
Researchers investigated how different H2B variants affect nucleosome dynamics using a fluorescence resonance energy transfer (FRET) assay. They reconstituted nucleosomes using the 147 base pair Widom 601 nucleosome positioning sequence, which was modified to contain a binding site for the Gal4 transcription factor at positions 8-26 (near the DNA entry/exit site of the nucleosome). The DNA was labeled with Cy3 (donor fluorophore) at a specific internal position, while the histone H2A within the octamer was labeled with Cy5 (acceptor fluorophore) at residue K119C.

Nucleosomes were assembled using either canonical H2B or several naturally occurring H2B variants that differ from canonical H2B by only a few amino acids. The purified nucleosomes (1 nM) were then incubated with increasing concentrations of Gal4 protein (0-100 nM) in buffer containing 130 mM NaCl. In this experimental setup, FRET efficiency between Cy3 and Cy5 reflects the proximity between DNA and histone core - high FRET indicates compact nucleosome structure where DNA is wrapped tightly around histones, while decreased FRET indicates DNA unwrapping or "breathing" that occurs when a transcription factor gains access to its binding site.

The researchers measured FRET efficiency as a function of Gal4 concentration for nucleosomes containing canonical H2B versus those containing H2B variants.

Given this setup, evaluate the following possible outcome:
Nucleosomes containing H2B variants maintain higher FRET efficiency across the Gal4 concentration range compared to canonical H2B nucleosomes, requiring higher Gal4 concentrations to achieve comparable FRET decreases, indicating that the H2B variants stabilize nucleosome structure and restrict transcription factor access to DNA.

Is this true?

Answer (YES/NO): NO